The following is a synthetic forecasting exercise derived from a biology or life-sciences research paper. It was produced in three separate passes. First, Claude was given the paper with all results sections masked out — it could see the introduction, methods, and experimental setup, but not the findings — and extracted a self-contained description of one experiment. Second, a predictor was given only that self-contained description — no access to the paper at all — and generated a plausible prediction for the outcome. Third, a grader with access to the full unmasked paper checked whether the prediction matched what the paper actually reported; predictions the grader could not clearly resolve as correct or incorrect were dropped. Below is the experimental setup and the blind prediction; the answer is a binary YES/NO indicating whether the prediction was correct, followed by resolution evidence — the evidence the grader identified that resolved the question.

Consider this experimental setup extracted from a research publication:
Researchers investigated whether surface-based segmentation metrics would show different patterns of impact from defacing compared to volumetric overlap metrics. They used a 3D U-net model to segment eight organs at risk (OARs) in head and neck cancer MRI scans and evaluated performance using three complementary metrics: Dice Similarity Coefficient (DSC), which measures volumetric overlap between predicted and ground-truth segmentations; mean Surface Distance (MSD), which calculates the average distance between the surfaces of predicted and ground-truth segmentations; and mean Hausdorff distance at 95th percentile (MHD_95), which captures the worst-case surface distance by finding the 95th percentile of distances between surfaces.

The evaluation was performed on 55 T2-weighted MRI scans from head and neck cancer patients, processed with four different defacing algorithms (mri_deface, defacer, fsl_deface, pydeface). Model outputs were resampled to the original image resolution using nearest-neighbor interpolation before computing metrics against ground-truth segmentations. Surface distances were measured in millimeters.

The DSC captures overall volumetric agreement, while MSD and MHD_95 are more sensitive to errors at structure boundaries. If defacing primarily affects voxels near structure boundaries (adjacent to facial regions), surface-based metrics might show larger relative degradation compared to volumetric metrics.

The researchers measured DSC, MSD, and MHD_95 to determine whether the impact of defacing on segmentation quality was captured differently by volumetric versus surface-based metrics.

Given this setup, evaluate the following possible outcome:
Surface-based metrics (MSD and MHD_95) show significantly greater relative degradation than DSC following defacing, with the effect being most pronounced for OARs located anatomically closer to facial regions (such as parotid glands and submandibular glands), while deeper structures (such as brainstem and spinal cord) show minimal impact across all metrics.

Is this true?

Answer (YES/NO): NO